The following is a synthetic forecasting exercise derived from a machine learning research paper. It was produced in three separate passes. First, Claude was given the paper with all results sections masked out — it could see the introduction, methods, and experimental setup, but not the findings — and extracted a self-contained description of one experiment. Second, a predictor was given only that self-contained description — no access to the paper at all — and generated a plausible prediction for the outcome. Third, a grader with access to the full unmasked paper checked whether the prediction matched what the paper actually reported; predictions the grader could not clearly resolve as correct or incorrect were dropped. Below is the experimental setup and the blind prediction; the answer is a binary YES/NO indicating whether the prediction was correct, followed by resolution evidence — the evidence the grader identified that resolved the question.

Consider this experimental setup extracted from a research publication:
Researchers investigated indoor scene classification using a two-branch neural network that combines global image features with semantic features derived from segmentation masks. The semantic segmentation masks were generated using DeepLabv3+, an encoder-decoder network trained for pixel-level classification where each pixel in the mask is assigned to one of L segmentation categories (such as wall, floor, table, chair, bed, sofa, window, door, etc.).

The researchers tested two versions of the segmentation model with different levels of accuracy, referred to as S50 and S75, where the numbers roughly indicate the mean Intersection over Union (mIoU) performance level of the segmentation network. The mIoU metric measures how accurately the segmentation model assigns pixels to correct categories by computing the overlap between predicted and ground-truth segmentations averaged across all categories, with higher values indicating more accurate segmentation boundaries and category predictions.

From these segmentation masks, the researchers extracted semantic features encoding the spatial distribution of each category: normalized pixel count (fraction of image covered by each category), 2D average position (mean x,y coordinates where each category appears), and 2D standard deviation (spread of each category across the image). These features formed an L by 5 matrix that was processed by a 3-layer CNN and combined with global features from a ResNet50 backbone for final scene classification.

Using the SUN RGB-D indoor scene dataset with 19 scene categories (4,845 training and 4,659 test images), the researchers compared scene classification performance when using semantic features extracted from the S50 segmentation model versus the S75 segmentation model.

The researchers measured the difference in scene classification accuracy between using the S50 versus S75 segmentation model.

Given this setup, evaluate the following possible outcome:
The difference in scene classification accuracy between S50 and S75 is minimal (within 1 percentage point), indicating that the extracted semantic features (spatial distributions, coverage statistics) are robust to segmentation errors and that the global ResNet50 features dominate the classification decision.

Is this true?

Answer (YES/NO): NO